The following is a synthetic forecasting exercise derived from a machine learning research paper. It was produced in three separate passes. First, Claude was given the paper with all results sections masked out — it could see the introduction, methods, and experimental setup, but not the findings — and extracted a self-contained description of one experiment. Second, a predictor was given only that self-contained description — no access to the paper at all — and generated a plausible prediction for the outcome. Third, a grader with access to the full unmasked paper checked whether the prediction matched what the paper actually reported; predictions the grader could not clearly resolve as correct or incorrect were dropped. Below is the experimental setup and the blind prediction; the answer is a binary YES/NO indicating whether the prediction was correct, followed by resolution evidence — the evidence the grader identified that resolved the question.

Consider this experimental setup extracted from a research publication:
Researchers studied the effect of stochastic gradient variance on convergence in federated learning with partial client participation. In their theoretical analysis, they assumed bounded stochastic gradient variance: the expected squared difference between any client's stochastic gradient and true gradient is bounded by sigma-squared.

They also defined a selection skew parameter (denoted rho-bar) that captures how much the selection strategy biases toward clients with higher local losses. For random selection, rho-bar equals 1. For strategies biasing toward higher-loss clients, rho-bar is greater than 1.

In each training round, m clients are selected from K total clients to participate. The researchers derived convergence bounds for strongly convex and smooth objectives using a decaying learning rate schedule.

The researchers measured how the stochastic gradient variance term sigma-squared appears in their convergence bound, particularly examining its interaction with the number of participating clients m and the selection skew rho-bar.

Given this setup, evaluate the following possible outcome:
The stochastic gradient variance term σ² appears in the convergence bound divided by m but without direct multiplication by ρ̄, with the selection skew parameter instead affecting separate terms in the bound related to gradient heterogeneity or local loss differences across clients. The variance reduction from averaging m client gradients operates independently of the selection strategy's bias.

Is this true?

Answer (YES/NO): NO